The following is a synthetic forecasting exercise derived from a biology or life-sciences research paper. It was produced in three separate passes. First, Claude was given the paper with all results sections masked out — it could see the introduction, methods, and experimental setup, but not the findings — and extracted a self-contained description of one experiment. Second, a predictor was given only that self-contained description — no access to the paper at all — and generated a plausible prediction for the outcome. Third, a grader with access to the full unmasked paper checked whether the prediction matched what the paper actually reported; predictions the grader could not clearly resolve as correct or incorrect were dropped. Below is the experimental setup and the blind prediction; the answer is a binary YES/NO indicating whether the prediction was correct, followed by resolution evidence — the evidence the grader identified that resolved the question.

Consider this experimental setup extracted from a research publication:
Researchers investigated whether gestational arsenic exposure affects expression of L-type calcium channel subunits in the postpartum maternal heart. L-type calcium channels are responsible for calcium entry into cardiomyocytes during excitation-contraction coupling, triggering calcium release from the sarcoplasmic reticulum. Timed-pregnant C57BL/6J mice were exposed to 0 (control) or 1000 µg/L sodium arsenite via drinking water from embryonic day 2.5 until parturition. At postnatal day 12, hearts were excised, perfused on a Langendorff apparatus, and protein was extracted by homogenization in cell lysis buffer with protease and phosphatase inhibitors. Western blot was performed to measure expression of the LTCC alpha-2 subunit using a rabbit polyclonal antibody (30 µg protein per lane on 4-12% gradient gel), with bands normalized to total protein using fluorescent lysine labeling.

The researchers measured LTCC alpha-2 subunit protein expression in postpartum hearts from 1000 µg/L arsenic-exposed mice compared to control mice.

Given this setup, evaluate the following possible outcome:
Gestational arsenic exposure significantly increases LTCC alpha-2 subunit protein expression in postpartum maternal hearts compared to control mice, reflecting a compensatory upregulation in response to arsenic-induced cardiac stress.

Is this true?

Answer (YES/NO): NO